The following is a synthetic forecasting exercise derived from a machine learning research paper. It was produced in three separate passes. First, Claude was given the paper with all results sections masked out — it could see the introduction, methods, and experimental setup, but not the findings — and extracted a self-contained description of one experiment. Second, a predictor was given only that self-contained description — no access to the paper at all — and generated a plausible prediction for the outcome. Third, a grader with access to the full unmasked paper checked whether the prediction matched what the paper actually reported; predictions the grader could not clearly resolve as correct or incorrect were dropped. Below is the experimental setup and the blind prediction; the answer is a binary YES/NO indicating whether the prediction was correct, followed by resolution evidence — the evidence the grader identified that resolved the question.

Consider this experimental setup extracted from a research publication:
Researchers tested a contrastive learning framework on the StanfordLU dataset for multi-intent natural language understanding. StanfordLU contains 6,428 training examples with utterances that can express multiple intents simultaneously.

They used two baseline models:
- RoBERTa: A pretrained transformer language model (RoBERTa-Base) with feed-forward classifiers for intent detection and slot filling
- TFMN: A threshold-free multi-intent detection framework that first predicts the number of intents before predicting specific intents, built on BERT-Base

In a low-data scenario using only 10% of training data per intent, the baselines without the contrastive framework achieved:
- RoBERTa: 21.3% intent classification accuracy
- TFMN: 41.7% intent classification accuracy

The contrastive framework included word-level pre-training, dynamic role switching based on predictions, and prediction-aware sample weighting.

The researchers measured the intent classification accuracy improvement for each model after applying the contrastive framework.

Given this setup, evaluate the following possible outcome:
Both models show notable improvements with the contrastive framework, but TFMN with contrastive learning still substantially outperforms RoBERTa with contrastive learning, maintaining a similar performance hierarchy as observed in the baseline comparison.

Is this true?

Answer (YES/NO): YES